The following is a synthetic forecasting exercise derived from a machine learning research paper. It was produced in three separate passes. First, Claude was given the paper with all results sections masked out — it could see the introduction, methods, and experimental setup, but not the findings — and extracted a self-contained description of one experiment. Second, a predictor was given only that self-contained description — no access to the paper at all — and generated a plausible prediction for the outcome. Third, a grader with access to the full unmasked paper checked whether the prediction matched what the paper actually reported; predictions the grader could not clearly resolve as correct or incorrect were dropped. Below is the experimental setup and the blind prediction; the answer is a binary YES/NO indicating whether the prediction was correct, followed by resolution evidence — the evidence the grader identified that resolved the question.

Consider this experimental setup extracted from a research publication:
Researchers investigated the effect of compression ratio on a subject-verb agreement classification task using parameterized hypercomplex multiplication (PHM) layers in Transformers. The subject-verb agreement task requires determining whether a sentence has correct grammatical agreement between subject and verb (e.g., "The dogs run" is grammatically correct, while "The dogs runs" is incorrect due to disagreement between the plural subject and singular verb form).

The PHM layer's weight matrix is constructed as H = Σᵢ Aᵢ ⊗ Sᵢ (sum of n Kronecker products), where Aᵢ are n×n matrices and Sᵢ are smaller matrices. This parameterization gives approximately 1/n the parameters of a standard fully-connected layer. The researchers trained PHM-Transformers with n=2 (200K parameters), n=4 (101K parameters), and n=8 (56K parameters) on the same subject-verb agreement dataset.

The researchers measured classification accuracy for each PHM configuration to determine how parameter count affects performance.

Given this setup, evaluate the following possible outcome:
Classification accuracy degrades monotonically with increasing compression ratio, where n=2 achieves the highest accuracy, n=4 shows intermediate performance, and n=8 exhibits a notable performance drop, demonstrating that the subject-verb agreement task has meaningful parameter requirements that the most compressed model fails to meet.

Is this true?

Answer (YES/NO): NO